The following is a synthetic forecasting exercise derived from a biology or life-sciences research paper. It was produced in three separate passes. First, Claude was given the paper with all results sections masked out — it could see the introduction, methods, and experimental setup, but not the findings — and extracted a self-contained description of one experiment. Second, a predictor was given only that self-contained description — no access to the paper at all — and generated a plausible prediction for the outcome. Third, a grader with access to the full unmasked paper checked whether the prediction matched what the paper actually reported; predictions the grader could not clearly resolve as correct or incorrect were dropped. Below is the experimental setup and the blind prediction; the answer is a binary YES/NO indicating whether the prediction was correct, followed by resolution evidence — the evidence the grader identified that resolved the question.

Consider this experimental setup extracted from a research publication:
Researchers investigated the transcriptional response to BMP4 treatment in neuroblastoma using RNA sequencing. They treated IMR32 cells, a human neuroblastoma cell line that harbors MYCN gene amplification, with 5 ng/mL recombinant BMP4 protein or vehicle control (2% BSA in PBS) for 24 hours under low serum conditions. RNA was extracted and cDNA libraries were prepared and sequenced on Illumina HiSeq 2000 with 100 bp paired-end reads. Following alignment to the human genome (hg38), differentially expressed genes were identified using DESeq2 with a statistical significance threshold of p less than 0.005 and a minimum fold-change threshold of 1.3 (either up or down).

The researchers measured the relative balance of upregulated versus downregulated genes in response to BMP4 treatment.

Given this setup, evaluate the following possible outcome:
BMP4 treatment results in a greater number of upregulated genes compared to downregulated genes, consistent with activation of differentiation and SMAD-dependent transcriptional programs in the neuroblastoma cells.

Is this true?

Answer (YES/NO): YES